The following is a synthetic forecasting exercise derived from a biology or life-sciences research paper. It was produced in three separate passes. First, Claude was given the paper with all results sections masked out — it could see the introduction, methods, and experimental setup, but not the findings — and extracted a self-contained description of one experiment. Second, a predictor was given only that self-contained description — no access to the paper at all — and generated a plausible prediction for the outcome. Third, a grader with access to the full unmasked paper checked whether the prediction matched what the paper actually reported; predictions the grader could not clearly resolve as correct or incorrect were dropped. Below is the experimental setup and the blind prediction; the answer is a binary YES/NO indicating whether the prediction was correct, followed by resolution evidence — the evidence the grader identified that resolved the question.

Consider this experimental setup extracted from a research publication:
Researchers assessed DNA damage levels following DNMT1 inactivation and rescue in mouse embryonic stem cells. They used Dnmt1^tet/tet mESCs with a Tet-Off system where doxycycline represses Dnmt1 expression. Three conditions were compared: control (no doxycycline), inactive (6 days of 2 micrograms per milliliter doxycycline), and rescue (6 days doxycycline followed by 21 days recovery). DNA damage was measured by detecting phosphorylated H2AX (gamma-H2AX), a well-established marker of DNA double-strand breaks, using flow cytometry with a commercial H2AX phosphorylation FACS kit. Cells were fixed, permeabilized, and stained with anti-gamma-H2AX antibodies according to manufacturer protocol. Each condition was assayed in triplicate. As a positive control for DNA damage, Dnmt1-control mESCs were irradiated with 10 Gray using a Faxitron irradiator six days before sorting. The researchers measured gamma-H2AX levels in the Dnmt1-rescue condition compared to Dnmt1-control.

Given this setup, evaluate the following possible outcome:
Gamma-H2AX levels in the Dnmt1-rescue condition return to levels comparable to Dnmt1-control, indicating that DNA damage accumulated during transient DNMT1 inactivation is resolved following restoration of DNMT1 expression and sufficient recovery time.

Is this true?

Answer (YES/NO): NO